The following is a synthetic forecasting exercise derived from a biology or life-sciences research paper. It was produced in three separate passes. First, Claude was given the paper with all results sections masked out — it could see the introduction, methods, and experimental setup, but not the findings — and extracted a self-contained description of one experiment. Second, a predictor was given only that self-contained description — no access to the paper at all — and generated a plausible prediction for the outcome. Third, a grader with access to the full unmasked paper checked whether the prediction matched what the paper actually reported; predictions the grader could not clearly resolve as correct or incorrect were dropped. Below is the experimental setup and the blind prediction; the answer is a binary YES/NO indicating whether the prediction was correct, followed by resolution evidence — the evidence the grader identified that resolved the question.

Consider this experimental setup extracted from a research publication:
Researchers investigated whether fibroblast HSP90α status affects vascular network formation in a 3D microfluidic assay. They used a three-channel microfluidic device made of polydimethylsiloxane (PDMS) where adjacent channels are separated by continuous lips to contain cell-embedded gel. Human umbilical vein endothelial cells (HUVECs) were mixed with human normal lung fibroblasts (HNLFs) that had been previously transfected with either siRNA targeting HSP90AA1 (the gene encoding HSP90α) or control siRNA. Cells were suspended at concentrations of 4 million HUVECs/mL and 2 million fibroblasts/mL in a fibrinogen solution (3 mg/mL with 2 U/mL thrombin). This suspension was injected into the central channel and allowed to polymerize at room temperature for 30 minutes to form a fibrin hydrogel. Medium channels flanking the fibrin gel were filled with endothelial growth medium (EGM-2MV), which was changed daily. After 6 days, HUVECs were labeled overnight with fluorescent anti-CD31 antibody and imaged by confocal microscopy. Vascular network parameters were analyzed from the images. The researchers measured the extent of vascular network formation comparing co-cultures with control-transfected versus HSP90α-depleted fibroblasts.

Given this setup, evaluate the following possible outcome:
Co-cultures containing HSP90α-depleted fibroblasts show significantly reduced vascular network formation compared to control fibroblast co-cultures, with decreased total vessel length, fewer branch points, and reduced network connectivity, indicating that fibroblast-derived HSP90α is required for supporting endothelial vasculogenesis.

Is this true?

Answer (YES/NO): NO